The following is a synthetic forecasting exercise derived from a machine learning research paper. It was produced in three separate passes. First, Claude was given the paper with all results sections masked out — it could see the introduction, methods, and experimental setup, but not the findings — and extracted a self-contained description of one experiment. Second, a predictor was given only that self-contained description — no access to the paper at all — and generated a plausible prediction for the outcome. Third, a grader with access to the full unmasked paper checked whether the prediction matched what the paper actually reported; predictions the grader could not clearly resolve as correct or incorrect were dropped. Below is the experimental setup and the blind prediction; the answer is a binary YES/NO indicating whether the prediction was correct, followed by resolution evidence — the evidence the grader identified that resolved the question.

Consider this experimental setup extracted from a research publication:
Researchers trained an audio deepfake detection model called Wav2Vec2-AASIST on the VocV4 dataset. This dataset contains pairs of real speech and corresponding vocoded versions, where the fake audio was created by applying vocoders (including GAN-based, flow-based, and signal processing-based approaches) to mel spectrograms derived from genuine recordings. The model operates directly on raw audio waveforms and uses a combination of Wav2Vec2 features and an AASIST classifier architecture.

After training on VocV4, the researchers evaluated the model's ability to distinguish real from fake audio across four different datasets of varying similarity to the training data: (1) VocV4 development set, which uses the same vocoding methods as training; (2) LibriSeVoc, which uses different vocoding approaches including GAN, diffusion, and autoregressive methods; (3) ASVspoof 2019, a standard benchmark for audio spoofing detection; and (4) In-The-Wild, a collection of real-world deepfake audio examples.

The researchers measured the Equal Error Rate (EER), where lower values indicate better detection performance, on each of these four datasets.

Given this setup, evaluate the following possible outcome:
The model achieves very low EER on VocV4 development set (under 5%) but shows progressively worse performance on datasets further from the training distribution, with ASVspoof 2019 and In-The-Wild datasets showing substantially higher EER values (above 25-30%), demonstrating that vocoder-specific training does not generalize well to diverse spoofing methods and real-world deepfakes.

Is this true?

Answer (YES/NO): NO